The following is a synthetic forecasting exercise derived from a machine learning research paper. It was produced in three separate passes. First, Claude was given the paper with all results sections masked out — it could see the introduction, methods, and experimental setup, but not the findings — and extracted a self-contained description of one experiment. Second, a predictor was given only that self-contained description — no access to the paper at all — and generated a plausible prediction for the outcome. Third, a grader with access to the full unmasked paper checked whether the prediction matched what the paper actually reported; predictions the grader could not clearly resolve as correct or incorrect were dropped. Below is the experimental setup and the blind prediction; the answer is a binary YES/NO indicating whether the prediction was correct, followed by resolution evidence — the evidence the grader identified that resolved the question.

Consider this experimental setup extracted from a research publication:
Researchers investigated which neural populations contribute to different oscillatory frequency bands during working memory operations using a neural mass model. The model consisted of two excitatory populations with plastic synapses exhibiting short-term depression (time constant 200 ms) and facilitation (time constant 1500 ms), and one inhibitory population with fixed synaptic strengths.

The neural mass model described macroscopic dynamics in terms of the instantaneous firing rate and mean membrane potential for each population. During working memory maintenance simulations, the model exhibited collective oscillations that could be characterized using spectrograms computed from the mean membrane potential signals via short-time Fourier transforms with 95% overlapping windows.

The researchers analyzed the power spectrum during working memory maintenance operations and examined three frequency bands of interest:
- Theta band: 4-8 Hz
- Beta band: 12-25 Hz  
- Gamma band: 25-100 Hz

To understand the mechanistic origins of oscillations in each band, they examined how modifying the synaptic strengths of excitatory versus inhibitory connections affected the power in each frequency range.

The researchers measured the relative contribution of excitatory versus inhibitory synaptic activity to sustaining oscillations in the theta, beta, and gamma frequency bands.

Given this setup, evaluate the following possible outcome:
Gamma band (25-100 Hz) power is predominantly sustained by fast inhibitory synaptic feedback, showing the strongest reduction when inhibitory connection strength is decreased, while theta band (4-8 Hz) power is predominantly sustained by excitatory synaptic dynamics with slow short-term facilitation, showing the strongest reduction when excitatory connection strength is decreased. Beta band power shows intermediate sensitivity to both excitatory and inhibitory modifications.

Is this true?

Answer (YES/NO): NO